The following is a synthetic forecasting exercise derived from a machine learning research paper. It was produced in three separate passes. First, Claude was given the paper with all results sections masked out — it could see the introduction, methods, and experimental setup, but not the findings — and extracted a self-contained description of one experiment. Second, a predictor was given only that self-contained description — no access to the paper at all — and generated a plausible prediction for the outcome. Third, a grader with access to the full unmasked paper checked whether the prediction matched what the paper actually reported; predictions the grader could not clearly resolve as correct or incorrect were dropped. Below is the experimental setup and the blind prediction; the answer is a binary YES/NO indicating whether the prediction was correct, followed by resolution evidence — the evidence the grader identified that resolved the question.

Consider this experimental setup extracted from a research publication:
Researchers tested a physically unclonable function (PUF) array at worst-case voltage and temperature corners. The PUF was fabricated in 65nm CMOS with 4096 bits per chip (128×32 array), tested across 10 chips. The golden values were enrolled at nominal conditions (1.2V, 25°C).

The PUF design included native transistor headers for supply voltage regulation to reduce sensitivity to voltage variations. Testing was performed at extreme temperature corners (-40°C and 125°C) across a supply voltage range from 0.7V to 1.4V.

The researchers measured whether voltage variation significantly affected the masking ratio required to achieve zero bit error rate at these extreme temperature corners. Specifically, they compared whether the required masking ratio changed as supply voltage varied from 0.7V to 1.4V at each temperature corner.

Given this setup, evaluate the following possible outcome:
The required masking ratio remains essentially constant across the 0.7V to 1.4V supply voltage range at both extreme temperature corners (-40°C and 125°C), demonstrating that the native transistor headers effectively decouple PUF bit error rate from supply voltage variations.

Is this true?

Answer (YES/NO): YES